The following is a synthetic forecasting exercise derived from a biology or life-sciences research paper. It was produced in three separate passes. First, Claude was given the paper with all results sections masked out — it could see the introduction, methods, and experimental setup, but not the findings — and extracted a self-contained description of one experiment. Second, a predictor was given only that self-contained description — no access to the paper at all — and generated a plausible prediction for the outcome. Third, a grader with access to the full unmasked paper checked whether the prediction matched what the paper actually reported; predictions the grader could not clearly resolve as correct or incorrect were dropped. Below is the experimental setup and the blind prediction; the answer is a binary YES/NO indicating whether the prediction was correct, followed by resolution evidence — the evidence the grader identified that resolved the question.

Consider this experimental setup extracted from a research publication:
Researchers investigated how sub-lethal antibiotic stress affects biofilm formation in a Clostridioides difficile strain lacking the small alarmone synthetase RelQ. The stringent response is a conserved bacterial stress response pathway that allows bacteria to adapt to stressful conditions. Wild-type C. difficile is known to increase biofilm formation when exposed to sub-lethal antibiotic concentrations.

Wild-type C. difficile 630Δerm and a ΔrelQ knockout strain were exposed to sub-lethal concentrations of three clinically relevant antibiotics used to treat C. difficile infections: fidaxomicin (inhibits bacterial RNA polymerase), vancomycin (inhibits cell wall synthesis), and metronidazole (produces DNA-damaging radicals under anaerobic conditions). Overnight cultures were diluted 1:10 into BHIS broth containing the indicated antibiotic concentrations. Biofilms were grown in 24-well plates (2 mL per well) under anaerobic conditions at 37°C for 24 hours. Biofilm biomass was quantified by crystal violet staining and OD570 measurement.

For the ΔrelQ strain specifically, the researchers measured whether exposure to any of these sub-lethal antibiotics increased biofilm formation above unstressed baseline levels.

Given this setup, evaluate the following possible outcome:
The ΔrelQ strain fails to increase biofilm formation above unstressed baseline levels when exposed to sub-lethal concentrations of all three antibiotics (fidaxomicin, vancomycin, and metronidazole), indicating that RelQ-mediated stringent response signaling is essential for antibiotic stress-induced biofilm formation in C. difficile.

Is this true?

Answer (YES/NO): YES